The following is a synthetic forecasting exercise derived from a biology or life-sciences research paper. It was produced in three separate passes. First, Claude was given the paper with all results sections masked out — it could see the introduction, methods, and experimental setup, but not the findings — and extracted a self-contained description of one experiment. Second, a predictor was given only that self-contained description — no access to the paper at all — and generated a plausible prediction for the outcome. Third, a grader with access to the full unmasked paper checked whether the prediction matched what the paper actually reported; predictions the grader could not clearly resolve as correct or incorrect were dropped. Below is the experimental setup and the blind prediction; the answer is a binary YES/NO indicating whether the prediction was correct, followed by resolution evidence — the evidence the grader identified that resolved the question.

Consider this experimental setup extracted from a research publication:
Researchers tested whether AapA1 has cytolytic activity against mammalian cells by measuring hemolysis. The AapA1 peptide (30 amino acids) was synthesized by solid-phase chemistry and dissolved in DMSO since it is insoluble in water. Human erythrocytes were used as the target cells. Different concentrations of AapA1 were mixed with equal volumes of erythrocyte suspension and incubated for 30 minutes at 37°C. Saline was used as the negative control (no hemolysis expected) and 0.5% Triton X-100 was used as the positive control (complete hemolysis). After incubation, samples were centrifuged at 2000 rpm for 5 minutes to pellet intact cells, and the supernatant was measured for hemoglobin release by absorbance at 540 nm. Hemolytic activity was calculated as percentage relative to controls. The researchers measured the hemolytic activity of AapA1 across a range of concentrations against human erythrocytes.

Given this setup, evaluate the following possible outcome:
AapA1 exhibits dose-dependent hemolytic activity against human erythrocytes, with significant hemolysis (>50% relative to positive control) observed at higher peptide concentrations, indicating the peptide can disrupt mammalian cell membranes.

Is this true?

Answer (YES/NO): NO